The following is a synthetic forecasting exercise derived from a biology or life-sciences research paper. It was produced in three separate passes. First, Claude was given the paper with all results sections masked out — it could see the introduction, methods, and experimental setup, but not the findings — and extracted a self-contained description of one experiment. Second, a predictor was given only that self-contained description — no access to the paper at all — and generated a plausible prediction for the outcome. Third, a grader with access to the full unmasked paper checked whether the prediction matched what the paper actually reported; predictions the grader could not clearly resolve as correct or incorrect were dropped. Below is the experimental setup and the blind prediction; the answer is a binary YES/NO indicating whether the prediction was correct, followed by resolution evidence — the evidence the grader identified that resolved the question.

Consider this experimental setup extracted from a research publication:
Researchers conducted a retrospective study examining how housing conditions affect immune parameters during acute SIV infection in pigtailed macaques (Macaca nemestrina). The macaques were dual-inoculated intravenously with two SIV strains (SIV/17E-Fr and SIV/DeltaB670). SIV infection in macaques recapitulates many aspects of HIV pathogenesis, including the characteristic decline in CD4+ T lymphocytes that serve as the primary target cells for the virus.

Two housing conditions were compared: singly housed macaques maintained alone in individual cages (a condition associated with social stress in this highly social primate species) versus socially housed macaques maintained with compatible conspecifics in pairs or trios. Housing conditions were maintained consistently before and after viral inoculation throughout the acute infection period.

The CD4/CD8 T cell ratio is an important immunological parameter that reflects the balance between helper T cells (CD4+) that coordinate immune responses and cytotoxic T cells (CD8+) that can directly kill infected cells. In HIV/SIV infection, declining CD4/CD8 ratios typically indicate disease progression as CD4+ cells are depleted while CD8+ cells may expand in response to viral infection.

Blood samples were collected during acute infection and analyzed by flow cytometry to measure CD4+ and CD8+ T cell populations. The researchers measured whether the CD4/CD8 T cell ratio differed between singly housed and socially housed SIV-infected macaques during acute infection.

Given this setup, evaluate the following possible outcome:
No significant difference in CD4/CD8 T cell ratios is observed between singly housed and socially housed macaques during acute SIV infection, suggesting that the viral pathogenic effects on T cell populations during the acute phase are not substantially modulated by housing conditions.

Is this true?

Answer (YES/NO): NO